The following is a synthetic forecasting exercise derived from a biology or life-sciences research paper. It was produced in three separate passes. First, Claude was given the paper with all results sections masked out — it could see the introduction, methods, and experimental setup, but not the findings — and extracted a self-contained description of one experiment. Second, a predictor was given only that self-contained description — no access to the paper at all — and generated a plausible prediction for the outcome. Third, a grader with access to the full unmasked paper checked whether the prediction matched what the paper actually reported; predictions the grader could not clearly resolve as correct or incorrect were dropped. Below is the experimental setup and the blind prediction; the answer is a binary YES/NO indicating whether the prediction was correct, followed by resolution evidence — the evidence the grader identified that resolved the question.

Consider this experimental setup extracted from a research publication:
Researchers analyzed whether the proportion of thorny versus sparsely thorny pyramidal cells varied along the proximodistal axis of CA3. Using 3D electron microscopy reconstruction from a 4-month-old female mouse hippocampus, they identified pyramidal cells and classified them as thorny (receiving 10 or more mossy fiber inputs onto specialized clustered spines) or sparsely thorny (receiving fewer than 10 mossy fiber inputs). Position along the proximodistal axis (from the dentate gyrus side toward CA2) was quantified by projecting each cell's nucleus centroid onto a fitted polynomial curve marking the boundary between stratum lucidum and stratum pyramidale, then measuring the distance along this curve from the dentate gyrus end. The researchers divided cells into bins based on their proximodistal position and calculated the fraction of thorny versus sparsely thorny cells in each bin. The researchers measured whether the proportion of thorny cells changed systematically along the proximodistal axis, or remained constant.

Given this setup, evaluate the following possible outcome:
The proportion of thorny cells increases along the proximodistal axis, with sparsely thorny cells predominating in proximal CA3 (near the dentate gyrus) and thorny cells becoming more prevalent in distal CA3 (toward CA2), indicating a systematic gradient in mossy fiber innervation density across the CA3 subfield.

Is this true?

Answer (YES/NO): NO